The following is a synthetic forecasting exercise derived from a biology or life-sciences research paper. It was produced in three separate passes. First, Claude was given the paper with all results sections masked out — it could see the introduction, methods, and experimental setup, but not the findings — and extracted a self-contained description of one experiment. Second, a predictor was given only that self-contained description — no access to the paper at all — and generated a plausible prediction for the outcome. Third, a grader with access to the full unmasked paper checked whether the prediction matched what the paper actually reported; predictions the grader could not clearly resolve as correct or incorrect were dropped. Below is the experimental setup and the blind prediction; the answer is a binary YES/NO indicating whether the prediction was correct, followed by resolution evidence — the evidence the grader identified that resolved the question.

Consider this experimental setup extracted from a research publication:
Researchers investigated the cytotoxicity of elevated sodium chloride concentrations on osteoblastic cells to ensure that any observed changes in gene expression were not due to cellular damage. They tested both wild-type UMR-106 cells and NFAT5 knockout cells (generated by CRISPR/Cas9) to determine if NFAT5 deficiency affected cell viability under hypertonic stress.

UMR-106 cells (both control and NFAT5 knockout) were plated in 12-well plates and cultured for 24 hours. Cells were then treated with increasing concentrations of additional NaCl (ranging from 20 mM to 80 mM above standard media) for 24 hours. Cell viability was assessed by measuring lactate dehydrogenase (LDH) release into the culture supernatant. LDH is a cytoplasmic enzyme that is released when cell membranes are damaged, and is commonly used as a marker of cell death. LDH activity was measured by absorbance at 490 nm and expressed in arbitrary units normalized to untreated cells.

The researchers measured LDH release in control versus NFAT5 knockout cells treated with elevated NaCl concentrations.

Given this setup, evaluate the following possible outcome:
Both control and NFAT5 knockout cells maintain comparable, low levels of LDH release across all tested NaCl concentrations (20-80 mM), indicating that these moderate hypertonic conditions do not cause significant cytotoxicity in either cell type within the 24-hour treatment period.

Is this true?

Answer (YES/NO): NO